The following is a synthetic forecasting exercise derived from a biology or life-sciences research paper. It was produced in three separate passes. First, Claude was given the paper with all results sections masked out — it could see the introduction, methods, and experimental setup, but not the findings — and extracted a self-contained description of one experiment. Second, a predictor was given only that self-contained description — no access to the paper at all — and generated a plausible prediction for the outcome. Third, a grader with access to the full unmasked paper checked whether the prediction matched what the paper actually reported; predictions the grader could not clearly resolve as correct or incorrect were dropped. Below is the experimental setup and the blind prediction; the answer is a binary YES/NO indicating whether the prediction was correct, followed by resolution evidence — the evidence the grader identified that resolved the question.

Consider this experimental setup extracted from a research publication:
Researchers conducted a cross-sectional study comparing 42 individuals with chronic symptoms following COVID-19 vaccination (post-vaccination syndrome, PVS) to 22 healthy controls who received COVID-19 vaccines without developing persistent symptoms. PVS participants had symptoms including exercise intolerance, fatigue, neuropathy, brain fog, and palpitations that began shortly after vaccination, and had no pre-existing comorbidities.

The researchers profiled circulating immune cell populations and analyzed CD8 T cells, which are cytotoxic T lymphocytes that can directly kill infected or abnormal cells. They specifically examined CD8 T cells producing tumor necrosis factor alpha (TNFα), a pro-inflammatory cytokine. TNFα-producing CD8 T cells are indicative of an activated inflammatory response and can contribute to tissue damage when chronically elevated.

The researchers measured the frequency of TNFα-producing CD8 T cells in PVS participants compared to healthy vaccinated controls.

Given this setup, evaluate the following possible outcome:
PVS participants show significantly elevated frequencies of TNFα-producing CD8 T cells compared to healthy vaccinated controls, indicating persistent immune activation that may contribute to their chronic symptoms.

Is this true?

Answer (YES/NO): YES